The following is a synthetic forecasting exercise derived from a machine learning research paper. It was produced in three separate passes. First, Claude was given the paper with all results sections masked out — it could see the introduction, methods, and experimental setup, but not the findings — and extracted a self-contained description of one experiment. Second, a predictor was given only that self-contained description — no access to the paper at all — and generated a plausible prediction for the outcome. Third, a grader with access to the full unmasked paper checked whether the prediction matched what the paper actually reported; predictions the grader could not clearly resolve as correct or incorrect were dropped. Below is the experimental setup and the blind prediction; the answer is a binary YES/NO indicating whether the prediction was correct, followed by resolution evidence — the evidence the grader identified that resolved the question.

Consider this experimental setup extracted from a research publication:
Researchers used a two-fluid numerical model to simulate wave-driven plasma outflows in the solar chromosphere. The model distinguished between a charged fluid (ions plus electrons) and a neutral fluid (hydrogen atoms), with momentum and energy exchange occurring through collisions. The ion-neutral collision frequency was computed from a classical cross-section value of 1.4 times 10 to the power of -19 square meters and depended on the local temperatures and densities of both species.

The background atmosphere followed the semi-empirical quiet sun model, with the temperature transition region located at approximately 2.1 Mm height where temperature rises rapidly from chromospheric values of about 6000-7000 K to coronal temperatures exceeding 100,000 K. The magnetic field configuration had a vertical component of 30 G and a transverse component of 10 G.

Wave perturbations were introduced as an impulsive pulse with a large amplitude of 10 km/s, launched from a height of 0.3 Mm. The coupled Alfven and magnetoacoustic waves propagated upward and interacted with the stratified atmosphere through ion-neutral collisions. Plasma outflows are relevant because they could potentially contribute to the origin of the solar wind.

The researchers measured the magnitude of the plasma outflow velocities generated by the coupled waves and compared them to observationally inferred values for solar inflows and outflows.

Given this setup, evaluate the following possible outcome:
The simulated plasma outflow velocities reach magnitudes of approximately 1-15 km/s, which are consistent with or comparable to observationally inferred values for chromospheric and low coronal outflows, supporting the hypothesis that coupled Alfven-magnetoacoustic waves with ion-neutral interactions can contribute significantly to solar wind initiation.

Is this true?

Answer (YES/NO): NO